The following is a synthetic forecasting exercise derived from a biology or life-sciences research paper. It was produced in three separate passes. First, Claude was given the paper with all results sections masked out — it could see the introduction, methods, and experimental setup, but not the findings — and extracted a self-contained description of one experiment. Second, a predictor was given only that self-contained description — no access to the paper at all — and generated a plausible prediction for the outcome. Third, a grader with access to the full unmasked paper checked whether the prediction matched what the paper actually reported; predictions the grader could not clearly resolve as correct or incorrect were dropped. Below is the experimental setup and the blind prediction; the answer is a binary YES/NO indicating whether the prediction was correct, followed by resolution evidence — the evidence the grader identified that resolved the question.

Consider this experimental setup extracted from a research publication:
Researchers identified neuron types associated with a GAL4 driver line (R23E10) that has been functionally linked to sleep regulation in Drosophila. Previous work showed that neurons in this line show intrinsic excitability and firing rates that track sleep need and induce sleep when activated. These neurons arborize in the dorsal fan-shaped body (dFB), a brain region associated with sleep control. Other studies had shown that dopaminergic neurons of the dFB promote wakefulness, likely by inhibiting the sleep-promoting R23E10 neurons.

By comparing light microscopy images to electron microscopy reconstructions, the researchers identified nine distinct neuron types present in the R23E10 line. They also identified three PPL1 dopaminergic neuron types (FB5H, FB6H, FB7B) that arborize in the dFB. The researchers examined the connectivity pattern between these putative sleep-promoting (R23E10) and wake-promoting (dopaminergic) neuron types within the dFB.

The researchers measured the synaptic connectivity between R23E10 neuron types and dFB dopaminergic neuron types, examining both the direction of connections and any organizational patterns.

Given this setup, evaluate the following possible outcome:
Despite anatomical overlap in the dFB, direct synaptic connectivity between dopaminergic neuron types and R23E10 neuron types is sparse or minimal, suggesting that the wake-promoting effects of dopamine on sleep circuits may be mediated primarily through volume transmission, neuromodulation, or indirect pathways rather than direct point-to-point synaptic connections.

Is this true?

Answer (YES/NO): NO